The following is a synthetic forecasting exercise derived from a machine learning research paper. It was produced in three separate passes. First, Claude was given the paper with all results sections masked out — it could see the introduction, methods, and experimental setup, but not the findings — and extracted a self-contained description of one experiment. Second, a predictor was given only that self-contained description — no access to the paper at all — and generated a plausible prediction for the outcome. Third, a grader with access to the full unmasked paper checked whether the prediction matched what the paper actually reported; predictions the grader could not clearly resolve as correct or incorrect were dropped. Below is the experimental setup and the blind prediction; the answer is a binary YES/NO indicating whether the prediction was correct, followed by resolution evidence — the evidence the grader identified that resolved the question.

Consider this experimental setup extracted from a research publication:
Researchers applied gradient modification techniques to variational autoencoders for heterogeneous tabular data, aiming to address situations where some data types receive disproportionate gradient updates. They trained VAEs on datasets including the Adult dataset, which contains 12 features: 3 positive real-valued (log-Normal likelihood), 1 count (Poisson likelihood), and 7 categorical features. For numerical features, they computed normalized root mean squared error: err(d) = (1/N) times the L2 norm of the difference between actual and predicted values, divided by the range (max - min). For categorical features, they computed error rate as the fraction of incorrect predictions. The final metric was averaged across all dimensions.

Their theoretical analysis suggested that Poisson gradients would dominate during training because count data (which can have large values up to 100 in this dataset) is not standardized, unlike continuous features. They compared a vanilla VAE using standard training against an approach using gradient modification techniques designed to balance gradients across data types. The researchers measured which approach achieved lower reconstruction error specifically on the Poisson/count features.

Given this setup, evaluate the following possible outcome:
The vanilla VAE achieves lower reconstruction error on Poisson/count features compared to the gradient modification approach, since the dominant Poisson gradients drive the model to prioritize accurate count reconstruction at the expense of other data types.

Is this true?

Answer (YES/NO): YES